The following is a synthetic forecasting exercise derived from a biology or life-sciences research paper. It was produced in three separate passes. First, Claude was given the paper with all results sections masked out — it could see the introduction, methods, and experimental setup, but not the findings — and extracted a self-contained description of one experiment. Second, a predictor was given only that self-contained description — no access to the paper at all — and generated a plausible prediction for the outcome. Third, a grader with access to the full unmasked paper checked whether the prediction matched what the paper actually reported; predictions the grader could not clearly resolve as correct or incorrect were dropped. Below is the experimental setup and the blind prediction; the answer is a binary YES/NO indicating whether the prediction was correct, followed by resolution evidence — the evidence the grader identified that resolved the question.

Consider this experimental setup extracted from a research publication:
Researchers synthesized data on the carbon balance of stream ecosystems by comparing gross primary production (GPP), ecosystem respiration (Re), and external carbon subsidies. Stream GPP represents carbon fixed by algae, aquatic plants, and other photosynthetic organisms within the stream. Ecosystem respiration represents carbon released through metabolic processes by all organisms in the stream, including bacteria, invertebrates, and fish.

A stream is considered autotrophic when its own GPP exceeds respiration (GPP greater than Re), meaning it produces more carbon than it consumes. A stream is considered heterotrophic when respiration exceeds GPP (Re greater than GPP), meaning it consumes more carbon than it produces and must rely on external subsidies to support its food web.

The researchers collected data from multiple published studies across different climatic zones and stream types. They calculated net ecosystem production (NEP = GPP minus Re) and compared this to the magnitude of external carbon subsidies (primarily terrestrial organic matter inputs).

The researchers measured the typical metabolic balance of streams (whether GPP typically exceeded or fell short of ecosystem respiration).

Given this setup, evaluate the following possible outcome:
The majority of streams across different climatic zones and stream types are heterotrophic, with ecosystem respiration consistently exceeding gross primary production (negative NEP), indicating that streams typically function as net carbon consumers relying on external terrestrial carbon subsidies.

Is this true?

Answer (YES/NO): YES